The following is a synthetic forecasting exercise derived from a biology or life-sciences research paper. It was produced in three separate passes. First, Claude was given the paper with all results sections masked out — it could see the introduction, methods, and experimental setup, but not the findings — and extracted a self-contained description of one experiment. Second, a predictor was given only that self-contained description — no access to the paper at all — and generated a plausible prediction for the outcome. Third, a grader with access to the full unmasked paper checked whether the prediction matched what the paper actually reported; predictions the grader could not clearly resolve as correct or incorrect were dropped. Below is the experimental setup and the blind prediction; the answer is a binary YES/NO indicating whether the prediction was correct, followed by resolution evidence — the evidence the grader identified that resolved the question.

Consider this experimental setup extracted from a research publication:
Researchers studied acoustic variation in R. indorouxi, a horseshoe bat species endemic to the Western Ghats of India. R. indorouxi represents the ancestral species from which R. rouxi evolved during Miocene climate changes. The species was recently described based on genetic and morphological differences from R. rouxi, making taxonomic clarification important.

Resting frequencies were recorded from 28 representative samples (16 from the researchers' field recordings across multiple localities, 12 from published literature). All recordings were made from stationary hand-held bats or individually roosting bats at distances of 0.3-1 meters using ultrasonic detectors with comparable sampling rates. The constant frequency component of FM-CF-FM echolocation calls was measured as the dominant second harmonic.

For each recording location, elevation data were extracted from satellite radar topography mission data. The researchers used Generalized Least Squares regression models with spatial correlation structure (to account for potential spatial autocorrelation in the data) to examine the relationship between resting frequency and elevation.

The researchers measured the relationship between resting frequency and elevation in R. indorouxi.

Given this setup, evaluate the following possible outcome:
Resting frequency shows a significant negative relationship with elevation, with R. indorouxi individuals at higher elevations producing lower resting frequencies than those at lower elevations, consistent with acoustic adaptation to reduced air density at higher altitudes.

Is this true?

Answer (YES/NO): NO